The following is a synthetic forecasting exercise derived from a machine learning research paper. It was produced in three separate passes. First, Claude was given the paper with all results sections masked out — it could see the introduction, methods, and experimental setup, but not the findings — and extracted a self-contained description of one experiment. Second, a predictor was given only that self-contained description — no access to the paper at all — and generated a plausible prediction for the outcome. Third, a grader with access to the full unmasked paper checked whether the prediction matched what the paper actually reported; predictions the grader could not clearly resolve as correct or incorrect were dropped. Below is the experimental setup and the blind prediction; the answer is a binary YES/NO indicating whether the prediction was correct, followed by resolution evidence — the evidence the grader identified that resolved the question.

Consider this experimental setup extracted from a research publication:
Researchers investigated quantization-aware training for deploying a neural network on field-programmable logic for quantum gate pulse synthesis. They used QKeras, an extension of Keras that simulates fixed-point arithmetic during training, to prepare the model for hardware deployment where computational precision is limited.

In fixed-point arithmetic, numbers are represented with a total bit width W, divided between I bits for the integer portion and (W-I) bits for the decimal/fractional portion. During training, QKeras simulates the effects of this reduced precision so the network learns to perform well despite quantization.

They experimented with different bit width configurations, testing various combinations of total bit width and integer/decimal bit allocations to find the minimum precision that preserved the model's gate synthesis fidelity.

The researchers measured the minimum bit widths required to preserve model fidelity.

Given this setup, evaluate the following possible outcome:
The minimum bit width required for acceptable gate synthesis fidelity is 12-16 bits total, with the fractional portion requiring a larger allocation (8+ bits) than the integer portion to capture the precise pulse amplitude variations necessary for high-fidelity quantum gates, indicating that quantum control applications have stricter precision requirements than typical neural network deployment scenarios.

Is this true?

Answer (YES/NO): YES